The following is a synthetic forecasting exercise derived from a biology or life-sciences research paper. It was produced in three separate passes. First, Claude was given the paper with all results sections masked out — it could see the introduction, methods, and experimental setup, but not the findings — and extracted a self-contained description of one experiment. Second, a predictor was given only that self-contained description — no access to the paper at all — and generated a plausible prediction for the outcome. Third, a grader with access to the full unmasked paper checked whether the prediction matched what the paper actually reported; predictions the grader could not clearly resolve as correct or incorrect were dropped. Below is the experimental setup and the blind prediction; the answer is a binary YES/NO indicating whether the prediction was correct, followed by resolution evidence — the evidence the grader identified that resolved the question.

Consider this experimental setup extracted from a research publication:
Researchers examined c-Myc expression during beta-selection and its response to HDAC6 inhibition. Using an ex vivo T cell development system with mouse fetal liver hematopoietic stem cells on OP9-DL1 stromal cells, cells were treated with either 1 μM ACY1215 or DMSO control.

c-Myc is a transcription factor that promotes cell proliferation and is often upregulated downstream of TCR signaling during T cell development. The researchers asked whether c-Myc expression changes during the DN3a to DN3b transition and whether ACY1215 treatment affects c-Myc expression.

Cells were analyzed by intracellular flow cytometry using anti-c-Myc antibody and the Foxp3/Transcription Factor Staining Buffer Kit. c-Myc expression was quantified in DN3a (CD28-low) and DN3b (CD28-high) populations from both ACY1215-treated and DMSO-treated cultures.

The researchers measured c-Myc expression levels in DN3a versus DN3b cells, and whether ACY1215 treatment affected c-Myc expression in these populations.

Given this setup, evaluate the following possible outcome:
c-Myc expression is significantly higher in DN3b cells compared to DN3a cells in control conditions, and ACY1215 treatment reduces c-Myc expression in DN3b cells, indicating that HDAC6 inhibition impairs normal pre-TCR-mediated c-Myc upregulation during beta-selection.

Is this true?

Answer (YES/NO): NO